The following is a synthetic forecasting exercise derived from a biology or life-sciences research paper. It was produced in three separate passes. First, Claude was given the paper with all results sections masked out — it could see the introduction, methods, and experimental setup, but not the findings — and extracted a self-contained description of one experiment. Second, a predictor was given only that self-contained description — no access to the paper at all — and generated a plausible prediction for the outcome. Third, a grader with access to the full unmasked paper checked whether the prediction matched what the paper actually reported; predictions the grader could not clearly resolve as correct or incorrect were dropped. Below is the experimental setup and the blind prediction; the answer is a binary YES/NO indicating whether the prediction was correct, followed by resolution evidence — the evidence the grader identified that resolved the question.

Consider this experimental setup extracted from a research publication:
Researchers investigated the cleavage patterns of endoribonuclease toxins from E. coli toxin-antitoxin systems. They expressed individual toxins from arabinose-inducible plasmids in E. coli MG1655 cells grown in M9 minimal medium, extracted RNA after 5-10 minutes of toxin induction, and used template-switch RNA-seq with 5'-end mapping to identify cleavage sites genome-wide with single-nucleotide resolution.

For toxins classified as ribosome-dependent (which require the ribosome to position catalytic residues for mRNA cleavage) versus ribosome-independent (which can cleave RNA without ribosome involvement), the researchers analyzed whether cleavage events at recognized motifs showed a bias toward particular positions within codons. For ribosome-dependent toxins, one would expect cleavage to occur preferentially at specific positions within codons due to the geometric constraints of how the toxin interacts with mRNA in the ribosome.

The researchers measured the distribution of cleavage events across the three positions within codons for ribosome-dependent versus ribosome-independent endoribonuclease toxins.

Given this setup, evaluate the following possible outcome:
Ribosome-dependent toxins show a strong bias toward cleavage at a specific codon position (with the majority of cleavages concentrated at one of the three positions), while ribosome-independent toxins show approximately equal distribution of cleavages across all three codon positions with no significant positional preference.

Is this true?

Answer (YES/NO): YES